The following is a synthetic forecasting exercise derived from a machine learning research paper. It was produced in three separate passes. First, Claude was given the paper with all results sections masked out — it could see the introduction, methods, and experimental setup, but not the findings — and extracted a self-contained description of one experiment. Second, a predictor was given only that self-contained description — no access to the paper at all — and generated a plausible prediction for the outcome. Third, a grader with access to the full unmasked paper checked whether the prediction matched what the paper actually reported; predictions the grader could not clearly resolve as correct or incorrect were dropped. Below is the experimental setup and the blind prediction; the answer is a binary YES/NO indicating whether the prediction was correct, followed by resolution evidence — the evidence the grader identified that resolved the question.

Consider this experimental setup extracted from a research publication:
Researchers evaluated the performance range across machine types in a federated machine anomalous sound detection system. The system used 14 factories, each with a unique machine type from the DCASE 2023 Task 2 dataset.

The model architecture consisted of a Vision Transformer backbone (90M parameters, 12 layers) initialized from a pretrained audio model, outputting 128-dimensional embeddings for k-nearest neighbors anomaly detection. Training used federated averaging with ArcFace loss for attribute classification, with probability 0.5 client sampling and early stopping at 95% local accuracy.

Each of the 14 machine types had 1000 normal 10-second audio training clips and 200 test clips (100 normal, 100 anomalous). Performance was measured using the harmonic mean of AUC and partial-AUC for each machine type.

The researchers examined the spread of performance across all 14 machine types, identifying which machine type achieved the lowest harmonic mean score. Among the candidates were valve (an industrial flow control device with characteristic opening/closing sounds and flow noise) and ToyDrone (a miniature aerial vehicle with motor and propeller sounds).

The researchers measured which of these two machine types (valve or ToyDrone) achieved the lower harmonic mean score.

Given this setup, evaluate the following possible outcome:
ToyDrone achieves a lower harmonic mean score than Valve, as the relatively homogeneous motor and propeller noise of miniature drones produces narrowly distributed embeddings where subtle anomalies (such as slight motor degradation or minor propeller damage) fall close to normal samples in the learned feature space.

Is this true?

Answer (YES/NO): NO